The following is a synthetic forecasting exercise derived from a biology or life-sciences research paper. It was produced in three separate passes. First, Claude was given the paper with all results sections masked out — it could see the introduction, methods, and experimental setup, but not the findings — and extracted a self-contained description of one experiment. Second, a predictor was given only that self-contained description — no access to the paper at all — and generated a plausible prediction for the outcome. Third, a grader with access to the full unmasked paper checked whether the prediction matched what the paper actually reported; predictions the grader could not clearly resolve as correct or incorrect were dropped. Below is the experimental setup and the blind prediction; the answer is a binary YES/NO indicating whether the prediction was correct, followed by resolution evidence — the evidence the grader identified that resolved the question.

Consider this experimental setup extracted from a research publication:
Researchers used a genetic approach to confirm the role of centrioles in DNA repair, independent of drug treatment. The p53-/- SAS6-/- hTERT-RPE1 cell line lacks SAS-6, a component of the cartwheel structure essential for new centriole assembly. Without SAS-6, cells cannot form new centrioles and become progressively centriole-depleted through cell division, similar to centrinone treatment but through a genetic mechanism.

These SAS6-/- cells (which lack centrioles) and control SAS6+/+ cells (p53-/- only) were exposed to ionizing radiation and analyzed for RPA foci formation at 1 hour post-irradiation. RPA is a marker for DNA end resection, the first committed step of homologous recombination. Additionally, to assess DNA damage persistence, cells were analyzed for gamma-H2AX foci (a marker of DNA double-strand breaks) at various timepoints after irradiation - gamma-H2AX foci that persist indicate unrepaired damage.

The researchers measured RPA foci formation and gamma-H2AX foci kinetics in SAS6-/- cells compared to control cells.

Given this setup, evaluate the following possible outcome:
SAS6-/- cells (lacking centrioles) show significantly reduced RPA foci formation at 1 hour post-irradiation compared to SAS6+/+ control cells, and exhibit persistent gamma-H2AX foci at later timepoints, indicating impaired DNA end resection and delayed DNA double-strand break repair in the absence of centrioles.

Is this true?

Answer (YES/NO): NO